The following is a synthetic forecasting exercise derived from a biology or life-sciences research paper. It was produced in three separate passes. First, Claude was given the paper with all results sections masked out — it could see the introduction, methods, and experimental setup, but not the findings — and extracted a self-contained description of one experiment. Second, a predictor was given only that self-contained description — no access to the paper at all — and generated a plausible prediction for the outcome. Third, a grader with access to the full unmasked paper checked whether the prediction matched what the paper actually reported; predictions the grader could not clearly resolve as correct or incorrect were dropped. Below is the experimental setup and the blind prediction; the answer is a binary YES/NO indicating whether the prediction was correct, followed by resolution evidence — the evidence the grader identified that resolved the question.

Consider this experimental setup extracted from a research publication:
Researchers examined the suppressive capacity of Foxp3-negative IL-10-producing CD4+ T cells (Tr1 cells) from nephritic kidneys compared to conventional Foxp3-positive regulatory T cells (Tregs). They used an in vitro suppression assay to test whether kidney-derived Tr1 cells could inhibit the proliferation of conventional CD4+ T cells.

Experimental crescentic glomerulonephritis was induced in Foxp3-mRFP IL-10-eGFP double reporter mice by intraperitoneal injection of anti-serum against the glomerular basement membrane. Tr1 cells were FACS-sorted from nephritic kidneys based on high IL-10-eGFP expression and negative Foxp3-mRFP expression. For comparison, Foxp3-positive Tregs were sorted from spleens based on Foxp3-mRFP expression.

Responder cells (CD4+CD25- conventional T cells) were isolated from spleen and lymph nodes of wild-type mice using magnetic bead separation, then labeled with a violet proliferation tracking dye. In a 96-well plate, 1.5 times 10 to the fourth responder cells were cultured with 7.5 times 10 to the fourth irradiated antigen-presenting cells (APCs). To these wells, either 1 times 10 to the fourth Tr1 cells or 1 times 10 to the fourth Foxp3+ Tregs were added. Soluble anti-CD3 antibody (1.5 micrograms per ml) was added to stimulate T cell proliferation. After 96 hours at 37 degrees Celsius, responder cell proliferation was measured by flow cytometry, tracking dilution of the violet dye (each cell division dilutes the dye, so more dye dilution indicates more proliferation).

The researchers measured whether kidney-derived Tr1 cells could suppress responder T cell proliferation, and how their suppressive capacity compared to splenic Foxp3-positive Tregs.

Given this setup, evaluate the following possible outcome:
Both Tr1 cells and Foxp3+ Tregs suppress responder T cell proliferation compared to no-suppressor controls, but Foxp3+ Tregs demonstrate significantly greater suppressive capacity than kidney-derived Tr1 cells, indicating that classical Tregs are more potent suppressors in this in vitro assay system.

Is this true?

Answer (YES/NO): NO